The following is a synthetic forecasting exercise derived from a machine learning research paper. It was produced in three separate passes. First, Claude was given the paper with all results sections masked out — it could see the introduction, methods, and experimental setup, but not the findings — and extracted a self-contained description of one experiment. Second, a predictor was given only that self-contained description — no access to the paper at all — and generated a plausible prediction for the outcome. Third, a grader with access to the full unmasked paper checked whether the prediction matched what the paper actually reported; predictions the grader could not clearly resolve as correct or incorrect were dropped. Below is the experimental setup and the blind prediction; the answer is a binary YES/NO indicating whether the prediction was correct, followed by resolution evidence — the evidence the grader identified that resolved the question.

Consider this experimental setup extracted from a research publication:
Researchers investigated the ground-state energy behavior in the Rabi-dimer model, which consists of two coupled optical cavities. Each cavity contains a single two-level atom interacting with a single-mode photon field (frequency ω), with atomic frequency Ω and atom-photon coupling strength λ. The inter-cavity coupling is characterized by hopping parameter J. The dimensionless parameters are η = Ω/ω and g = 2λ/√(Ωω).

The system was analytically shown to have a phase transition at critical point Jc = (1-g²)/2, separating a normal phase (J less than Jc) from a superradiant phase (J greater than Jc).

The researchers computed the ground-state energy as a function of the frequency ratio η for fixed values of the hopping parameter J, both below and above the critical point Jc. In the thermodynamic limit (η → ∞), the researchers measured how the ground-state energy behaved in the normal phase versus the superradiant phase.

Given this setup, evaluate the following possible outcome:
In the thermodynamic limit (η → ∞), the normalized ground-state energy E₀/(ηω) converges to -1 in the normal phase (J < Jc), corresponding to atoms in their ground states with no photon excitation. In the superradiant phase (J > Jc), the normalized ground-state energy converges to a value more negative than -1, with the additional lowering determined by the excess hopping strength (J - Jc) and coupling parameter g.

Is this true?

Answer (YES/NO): YES